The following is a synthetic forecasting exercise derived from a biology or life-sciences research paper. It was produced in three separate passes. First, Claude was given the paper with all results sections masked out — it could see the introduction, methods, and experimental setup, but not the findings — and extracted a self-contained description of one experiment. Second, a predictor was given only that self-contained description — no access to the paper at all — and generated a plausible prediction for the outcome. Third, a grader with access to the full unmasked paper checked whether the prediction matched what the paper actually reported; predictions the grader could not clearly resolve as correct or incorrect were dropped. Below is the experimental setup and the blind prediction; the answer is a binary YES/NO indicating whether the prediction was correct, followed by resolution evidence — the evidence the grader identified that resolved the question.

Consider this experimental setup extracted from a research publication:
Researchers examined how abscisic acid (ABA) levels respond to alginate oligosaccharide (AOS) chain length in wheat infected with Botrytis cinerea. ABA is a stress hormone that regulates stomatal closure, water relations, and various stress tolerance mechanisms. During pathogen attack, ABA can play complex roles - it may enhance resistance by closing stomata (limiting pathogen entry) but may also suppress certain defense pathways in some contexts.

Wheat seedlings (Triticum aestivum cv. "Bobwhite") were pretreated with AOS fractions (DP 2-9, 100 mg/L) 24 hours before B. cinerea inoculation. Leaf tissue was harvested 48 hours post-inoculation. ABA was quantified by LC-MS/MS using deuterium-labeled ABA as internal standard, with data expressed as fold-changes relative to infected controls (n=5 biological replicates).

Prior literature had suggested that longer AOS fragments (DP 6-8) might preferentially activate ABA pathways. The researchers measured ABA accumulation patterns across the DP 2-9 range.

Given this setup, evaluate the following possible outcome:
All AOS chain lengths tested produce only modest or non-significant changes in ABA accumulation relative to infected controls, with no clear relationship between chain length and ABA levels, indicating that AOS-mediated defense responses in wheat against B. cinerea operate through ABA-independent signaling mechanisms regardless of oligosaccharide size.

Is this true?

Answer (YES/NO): NO